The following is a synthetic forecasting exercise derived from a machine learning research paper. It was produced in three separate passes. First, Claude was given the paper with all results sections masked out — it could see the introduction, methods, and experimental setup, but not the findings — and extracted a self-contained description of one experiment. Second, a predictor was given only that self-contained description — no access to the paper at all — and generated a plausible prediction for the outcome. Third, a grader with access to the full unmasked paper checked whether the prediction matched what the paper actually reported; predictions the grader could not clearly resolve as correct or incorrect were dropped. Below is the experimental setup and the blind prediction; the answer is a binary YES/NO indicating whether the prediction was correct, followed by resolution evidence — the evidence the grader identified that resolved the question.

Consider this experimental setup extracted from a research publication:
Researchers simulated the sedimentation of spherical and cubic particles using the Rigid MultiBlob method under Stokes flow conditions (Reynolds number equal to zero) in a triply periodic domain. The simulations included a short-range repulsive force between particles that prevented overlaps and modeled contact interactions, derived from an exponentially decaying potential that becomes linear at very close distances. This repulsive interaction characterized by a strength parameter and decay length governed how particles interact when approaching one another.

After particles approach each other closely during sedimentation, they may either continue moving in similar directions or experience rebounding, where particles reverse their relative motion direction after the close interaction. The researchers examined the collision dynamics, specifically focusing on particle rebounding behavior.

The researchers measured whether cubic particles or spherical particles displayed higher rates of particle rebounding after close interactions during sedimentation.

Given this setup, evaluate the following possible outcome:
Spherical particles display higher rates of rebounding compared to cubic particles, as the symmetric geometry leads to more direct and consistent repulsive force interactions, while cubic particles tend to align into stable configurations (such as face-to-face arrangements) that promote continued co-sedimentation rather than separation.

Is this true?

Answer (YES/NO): NO